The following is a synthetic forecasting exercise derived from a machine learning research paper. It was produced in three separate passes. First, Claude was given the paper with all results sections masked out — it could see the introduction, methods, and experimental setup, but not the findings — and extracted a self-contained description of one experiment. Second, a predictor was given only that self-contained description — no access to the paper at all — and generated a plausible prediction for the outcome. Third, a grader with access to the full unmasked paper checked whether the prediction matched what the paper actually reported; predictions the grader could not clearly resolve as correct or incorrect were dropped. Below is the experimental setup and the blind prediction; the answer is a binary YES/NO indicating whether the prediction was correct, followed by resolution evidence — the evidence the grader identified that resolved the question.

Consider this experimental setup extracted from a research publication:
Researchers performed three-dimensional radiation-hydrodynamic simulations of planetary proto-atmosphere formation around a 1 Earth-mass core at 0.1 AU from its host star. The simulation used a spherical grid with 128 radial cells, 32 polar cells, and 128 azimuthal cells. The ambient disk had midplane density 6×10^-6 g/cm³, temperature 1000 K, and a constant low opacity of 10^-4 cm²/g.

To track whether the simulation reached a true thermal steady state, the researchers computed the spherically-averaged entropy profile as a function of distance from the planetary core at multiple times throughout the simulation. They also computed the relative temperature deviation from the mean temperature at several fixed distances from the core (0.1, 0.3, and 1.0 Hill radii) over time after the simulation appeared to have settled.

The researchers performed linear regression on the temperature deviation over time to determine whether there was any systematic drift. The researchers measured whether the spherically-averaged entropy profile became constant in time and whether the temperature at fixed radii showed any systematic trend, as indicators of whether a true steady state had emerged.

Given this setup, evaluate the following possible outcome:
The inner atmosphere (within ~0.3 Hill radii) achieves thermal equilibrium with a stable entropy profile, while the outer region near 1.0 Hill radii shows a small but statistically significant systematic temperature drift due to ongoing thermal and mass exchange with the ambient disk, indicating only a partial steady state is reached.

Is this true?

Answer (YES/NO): NO